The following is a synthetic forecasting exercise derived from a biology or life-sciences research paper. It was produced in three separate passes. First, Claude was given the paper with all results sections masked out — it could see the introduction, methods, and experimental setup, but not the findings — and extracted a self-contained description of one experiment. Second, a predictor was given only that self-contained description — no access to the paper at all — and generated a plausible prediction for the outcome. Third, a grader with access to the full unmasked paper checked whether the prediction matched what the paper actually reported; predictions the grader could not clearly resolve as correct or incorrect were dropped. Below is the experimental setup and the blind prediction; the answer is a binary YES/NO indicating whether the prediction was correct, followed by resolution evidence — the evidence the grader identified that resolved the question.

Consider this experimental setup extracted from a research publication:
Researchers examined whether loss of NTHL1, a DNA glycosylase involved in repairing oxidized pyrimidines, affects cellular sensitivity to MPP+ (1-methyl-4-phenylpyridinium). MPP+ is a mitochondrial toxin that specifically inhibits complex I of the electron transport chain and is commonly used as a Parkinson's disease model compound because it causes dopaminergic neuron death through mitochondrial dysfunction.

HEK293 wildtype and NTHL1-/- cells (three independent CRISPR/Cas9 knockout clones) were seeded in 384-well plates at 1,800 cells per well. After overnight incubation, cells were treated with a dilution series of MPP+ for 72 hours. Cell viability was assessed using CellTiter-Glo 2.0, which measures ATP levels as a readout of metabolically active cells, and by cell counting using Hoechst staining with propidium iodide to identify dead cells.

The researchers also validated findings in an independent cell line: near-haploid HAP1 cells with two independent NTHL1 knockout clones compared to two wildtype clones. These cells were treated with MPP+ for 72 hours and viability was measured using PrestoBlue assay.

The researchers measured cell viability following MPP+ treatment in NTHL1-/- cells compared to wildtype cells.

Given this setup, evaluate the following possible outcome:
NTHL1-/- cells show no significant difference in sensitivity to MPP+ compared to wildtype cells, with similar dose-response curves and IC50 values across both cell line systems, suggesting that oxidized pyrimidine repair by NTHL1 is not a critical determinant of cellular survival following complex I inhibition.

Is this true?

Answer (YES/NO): NO